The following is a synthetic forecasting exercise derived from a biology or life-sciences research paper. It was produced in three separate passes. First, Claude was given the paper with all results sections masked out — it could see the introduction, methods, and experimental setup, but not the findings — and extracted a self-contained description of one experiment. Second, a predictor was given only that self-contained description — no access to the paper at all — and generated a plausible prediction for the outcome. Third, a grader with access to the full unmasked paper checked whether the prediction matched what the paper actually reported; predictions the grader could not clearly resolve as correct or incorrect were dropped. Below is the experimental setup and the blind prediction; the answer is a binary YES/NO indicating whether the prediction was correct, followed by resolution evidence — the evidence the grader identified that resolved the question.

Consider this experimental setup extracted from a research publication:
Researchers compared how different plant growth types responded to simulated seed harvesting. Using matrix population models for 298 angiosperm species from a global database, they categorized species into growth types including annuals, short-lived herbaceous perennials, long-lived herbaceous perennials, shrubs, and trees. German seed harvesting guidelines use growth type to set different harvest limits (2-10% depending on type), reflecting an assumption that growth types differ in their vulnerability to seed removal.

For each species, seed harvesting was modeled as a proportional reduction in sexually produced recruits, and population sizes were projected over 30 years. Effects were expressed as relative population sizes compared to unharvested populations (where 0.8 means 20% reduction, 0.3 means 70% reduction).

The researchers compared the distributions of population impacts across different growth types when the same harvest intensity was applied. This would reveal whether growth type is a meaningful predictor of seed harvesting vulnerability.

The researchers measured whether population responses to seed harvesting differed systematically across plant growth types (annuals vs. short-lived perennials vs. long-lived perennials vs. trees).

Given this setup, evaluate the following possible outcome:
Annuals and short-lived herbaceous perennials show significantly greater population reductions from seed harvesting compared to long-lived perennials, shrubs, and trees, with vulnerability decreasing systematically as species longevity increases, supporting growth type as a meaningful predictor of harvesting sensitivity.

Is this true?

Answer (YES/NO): NO